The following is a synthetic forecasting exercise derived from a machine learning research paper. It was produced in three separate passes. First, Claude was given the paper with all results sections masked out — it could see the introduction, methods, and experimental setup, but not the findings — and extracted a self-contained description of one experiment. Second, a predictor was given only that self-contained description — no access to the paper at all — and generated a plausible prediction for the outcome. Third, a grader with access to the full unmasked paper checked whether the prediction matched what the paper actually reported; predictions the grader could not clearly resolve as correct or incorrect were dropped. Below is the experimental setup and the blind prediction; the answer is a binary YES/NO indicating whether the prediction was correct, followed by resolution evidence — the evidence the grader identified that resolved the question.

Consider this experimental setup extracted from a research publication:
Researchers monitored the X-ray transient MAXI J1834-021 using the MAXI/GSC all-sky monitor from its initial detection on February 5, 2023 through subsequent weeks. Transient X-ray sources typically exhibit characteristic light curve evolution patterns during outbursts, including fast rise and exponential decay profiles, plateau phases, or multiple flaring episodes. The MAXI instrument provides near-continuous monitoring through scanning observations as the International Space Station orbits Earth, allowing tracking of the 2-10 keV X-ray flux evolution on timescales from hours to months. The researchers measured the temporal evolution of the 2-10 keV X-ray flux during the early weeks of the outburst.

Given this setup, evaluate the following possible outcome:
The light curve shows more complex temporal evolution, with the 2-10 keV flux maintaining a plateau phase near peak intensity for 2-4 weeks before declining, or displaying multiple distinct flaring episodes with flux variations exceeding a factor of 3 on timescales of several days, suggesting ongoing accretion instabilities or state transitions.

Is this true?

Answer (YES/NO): NO